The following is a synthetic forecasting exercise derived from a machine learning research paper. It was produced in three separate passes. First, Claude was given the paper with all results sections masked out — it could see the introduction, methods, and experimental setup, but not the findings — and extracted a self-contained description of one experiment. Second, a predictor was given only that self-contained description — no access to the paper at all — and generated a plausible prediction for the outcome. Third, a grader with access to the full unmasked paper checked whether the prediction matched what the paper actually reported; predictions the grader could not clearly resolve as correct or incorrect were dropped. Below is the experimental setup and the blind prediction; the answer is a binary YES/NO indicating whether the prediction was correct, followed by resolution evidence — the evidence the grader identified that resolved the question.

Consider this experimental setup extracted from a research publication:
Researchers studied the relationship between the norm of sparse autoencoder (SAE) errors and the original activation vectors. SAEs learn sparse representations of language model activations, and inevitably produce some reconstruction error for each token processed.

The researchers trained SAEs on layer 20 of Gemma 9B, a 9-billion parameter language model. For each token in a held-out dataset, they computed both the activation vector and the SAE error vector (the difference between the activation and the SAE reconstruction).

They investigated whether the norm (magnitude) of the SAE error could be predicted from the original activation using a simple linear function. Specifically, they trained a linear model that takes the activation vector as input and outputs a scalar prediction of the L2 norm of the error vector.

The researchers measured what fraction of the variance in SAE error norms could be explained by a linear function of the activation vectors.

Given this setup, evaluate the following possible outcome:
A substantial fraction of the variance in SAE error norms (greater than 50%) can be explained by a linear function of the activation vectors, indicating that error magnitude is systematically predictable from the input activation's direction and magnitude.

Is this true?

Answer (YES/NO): YES